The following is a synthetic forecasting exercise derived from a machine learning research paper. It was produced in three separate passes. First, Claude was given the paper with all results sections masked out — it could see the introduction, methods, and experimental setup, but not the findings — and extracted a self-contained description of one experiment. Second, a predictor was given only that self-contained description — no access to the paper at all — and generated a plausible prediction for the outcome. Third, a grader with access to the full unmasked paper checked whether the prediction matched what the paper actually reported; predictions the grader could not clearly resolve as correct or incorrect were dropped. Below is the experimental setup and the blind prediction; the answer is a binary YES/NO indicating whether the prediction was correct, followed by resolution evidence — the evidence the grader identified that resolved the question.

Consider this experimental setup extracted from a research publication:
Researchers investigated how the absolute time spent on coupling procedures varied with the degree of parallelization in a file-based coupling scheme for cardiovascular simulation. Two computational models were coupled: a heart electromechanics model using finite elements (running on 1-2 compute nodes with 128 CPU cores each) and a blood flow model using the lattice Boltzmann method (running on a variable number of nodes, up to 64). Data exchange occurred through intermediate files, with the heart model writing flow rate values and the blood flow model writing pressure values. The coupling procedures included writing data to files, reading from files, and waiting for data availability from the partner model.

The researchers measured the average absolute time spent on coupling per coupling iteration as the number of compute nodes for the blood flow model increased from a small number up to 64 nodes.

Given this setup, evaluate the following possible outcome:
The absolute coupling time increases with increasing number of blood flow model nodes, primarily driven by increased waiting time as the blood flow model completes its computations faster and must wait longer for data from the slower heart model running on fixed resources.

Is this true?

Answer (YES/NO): NO